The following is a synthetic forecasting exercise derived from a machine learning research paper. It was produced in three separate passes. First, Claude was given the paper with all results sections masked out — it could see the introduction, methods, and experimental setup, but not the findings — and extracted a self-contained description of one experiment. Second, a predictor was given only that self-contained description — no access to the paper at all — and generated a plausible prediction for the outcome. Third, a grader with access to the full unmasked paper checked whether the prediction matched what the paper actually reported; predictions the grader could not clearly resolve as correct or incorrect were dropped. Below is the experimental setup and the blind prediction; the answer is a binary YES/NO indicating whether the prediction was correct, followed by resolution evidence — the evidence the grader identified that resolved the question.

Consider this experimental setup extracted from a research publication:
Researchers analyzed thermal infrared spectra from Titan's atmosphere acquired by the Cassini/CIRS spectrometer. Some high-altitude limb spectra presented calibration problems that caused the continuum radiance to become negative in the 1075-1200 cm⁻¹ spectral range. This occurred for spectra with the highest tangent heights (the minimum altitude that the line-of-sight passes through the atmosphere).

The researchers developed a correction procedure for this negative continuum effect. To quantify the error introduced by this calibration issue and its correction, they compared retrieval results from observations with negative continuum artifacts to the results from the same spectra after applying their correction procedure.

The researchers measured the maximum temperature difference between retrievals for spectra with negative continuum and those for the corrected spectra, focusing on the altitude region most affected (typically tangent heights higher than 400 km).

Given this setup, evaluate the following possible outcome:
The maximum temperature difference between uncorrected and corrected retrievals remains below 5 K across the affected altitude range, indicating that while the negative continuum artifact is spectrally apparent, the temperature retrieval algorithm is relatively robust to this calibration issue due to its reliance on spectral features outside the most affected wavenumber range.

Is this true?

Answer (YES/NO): NO